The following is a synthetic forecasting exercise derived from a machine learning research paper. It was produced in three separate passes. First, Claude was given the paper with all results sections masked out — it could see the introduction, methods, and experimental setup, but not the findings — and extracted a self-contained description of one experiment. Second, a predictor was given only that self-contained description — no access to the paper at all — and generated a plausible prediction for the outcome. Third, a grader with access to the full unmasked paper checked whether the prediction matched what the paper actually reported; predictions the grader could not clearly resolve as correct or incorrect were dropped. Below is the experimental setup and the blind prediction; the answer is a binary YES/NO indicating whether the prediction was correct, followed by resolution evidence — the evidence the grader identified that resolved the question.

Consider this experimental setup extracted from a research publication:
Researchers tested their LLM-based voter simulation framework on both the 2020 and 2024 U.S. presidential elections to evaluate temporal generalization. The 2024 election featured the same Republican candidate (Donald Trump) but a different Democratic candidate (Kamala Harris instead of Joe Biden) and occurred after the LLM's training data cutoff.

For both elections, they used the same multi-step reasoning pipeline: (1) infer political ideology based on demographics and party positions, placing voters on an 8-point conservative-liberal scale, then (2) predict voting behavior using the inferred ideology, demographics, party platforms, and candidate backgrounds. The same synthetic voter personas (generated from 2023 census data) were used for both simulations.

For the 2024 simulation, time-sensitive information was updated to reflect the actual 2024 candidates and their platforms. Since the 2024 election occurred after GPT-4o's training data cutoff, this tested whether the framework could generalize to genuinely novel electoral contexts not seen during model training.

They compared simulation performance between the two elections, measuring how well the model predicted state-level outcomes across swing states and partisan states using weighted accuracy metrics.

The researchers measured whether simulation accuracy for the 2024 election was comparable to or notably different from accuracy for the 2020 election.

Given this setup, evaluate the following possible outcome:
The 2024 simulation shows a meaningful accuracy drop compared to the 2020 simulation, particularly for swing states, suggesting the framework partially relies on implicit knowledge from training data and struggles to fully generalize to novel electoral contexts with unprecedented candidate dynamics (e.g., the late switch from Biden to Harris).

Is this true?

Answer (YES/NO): NO